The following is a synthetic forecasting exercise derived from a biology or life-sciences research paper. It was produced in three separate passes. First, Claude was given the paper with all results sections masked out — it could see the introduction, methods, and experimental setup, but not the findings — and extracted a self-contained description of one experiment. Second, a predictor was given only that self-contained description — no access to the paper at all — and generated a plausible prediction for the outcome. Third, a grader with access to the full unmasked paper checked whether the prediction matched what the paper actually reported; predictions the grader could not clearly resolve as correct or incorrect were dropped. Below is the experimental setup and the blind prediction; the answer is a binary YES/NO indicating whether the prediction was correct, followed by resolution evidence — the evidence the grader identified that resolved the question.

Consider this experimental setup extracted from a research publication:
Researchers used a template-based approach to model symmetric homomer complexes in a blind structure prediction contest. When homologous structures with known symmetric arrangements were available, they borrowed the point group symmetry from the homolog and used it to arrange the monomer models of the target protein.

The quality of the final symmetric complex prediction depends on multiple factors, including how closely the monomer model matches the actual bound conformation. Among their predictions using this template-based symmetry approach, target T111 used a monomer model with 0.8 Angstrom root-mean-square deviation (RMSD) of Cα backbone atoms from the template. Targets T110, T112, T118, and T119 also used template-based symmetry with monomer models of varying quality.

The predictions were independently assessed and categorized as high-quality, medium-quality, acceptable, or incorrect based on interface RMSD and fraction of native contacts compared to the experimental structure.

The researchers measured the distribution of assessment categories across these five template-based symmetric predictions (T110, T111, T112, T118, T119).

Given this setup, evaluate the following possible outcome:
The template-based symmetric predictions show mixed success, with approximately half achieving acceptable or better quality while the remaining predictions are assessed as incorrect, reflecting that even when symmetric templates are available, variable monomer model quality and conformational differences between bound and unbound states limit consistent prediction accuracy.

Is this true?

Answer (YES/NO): NO